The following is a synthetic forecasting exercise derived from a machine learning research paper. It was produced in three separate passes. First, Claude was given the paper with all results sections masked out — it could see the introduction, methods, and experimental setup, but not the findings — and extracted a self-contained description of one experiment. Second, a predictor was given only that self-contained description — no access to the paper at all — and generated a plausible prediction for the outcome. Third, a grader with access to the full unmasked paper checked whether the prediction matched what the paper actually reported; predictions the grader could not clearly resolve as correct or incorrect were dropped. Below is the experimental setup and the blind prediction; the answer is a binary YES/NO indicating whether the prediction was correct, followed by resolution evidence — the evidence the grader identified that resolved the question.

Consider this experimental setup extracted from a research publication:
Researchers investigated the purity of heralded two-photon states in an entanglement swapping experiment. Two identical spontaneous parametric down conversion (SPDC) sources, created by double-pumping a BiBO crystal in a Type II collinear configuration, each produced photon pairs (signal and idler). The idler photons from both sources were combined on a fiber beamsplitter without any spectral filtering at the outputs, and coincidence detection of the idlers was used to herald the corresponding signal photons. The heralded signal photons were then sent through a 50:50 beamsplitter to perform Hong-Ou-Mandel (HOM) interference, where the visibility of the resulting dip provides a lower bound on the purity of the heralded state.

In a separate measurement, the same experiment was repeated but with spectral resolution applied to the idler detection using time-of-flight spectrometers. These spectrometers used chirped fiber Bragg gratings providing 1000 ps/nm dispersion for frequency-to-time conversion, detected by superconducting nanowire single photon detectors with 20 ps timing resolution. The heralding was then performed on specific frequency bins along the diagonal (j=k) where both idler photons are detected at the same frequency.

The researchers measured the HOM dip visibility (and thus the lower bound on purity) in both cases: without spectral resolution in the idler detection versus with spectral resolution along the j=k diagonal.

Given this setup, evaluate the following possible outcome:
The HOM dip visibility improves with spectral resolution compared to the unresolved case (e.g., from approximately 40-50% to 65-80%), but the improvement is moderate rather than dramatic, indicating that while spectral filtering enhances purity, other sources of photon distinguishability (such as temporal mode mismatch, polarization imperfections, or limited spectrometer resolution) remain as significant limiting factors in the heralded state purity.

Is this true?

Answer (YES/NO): NO